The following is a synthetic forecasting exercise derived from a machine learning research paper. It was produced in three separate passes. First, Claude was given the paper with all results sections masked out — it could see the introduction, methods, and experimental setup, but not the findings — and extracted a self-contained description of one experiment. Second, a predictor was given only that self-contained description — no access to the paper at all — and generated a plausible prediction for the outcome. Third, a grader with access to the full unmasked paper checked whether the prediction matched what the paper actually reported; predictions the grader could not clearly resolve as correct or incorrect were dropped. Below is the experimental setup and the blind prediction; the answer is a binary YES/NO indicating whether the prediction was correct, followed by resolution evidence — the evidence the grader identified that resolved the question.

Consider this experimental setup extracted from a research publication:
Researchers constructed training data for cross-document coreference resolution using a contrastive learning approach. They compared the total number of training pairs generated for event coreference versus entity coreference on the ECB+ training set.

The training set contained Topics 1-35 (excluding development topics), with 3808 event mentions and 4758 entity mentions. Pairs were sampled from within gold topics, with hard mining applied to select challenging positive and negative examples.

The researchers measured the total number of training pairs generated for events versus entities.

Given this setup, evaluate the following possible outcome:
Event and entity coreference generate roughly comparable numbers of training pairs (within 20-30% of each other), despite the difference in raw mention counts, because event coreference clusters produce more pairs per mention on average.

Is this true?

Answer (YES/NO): NO